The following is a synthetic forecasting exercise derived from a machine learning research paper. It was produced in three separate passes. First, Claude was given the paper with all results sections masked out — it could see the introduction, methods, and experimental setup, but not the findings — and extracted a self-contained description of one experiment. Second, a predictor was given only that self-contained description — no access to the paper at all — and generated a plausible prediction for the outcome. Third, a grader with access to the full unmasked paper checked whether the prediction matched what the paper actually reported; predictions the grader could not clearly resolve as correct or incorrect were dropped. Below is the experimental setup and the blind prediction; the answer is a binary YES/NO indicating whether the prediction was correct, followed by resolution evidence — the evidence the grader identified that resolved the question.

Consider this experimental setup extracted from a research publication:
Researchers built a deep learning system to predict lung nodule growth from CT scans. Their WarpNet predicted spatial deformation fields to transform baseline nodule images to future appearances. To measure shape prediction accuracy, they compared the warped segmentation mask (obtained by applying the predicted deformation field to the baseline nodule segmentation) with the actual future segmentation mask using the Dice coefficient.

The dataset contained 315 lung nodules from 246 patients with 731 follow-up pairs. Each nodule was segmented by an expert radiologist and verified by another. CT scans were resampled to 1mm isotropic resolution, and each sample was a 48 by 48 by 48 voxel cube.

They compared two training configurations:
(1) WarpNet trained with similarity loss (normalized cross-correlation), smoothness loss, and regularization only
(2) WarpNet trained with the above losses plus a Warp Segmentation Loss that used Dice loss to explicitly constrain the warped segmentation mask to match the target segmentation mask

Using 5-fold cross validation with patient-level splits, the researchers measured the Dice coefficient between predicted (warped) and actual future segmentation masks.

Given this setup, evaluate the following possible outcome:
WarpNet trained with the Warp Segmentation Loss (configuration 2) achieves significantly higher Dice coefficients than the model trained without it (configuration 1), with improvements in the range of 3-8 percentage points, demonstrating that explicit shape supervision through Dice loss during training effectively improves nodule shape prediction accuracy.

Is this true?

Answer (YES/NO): NO